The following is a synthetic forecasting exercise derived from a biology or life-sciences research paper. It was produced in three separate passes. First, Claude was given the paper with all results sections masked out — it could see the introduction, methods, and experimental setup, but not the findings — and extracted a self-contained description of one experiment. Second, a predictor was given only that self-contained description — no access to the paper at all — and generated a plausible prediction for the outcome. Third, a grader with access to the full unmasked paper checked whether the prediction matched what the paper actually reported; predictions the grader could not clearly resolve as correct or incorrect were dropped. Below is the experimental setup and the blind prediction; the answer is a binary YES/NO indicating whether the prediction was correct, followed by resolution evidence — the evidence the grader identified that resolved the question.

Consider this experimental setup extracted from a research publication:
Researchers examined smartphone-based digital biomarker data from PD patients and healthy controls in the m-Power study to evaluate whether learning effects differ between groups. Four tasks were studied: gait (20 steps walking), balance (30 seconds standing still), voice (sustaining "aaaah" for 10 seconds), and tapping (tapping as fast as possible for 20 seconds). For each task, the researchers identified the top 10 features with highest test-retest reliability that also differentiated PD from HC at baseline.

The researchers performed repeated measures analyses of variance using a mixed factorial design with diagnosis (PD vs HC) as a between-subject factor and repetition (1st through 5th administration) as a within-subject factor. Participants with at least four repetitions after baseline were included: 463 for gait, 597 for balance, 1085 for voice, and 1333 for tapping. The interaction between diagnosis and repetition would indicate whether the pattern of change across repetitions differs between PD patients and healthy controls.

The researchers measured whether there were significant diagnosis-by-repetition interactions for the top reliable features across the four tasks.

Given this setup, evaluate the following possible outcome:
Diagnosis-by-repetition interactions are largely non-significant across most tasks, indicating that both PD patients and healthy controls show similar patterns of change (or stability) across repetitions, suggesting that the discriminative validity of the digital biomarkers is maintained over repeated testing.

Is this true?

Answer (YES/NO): NO